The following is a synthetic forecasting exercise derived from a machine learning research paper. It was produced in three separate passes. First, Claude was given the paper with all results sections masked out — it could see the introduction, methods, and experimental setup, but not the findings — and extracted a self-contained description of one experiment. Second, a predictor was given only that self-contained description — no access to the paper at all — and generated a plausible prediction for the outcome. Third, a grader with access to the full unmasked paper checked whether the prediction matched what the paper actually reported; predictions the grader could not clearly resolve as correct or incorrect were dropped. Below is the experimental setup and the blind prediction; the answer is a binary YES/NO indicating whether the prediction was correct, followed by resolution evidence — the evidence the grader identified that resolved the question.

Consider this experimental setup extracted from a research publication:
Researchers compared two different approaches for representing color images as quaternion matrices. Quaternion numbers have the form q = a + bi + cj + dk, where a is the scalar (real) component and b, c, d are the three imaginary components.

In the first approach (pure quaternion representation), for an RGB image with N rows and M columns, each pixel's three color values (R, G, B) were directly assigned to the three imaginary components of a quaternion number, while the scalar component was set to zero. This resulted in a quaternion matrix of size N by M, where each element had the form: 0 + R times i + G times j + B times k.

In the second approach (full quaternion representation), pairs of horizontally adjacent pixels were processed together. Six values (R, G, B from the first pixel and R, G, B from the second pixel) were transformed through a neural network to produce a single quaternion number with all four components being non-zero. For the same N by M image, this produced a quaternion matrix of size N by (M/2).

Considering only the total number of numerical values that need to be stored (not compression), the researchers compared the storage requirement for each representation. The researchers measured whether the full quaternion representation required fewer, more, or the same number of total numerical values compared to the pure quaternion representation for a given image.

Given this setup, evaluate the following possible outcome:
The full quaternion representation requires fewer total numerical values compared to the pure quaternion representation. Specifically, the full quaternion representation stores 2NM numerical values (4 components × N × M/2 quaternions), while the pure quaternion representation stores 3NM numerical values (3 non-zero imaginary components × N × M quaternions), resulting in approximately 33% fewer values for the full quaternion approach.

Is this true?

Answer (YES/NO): NO